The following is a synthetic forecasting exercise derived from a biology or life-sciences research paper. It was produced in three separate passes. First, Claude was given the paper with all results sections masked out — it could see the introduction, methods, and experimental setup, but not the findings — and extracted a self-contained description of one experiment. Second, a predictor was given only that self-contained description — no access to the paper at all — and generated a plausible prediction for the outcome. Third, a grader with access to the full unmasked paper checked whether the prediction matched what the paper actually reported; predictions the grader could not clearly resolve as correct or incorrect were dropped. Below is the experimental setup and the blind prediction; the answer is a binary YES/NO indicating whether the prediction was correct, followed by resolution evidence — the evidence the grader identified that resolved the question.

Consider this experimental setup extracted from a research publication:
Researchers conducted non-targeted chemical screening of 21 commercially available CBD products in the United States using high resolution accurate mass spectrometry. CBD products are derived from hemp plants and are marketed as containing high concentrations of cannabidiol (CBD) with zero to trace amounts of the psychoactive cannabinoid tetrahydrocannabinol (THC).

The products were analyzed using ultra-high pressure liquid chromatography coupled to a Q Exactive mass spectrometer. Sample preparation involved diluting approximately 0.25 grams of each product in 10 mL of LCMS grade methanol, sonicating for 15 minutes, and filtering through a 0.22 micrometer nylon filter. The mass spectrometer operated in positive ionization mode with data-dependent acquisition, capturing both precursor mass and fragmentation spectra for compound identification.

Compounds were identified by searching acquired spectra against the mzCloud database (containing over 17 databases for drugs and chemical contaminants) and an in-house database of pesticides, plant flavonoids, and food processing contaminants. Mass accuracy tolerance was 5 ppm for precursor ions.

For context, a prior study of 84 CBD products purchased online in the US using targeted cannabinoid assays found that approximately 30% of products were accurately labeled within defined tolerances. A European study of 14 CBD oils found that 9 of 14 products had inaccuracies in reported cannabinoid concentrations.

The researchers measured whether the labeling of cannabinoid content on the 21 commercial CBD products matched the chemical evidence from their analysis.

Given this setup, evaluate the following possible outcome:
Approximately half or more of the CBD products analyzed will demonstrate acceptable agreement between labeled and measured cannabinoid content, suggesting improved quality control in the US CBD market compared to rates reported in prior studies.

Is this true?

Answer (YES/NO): NO